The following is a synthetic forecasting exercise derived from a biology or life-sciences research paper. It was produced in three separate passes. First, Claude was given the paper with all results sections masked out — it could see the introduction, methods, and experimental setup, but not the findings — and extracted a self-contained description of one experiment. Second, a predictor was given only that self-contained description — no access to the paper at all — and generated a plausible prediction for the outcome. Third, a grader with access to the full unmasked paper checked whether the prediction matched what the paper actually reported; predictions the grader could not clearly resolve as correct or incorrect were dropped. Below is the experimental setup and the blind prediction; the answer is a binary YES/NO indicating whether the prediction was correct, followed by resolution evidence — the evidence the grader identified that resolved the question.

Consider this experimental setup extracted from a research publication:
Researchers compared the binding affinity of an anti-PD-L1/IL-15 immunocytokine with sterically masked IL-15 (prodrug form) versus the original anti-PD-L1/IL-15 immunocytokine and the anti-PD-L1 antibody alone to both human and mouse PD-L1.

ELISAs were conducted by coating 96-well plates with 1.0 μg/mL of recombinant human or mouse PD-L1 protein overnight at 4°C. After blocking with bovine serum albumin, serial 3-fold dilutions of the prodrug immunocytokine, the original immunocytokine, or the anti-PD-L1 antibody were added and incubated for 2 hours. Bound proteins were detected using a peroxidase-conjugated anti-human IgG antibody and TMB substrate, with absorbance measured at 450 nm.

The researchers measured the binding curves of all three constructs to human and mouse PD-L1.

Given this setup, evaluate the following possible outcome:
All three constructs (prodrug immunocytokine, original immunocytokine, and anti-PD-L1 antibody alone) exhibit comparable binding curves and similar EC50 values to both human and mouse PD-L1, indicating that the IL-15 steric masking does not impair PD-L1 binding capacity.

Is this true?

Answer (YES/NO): YES